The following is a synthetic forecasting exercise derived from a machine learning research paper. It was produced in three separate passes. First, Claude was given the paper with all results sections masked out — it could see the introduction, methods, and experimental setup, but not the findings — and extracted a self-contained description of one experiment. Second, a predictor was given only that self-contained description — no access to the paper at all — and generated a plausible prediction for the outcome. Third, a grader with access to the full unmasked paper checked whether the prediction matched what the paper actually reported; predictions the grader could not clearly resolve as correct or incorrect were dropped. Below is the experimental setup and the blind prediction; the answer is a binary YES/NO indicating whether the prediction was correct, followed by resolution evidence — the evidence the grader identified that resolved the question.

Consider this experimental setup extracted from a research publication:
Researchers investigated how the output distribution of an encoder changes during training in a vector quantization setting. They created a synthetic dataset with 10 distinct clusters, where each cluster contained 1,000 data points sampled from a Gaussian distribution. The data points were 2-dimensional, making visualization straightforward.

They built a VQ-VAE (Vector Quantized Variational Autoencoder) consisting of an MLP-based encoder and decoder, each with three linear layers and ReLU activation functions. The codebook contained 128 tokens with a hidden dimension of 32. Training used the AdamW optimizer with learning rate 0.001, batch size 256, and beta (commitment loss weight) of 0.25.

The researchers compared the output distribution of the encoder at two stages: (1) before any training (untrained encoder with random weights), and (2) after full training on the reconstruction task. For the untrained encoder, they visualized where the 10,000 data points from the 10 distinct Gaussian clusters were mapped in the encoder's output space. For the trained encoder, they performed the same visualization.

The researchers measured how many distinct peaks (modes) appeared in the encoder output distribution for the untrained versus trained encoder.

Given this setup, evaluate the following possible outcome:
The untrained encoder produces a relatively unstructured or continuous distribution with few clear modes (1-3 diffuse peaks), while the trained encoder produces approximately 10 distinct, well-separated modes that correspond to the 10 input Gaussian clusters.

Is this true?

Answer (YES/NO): NO